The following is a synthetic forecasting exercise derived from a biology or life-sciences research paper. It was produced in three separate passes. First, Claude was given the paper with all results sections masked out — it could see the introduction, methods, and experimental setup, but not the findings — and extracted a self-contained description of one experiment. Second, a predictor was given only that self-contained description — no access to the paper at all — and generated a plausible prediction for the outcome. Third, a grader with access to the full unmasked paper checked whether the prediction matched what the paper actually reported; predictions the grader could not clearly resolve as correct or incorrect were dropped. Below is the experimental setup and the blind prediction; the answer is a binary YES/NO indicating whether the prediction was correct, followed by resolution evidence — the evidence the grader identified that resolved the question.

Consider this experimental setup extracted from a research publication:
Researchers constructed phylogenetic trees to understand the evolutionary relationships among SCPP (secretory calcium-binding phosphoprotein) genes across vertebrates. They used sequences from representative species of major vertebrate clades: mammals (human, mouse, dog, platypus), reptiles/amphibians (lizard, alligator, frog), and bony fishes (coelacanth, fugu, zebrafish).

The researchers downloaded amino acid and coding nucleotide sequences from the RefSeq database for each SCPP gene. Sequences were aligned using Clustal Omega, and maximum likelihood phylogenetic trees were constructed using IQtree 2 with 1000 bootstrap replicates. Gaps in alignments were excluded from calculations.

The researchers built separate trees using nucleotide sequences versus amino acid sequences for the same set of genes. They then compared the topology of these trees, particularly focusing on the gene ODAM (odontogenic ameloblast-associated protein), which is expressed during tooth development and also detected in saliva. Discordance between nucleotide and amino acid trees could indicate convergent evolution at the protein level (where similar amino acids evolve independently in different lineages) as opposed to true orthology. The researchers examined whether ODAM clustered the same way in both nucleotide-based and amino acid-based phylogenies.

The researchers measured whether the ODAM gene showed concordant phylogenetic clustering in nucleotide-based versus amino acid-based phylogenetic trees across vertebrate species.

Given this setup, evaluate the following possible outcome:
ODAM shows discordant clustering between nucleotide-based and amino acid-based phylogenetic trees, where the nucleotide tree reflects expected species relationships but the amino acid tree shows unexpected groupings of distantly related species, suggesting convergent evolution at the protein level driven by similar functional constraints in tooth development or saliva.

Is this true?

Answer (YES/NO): YES